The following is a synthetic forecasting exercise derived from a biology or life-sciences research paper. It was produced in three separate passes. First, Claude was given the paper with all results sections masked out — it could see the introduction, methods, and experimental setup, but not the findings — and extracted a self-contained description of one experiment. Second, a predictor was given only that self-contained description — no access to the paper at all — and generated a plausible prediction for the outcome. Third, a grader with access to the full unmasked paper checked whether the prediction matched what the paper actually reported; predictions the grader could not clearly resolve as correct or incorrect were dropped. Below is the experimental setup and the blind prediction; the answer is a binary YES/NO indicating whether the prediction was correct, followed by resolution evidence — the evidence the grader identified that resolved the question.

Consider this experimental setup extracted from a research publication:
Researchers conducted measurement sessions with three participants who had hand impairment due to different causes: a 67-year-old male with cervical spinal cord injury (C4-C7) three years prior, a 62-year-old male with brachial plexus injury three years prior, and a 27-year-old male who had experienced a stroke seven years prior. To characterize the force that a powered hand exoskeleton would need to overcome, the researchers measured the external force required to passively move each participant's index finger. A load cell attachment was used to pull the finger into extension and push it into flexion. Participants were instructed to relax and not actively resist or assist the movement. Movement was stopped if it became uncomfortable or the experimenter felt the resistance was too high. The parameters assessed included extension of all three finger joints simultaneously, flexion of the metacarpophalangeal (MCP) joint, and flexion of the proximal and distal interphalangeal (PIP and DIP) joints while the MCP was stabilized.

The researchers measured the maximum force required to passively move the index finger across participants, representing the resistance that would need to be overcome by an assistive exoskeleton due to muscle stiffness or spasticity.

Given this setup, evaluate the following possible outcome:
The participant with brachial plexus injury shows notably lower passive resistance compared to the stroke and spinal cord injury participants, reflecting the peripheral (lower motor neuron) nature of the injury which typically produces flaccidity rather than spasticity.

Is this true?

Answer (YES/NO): NO